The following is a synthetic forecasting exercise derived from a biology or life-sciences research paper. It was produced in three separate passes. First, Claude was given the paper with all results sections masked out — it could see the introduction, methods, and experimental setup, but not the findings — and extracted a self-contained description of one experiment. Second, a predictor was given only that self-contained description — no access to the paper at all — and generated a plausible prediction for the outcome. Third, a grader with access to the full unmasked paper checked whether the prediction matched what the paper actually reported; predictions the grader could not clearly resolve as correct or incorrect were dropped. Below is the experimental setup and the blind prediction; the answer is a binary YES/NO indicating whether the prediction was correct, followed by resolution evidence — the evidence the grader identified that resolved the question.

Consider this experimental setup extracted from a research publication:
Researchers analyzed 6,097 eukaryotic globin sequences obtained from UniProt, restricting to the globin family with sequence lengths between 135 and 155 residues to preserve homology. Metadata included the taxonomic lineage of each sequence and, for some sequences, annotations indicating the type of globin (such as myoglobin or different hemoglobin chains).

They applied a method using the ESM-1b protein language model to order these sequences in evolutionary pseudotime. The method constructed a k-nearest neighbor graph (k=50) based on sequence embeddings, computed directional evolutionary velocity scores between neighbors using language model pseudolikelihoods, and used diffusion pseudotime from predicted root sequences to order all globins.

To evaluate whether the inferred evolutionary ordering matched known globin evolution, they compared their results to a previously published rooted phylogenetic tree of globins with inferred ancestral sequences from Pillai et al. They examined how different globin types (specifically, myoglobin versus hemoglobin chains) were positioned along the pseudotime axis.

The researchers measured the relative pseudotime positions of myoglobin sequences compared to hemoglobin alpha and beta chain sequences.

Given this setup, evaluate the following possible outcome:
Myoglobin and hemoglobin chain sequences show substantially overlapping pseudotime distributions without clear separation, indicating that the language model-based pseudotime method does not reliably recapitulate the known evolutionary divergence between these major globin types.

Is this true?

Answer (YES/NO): NO